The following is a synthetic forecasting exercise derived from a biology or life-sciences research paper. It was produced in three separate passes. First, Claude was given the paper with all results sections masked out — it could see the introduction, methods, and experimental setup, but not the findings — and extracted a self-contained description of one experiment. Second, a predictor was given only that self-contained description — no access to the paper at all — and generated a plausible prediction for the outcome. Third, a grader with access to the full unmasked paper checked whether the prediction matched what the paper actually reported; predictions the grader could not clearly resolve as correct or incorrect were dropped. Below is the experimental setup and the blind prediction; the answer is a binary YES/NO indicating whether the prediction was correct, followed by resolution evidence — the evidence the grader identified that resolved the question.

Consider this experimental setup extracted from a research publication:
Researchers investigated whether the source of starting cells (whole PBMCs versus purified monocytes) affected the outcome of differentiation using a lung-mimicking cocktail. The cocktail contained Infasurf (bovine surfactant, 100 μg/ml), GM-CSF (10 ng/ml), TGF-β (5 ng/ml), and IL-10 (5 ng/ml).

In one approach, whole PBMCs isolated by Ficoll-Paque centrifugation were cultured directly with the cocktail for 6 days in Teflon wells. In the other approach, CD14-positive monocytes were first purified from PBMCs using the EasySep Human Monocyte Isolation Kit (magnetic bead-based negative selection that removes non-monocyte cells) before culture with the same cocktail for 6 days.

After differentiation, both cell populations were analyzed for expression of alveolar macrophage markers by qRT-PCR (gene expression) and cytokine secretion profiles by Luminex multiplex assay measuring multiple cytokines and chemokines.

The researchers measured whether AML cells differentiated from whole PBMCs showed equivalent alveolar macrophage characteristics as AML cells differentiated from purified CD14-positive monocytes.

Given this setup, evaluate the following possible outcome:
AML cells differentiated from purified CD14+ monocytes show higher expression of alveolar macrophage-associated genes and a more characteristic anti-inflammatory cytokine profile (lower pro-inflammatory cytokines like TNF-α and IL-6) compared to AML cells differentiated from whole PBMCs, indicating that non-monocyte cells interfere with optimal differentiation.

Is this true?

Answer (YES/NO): NO